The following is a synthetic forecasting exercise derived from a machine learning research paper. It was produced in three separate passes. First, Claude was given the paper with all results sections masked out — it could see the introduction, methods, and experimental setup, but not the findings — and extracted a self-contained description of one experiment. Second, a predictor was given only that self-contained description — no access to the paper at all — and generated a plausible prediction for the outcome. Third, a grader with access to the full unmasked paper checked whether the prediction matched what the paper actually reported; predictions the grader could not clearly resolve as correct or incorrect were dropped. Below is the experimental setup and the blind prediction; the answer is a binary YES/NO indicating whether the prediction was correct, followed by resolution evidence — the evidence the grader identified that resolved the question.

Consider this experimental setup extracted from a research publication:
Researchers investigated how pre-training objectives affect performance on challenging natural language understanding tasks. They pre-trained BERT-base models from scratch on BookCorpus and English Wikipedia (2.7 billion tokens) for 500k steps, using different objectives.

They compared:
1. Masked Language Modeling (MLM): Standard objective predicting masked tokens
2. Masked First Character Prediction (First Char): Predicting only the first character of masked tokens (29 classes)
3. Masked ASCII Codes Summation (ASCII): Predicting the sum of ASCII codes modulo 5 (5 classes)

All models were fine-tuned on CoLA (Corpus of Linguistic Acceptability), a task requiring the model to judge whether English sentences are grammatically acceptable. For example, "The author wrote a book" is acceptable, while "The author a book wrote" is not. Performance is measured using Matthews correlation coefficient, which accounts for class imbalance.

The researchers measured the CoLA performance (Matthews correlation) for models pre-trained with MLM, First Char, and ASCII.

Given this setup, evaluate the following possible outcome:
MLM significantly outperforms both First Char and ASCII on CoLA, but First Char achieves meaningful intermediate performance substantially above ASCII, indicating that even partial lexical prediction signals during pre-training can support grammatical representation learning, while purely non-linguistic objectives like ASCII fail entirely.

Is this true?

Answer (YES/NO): NO